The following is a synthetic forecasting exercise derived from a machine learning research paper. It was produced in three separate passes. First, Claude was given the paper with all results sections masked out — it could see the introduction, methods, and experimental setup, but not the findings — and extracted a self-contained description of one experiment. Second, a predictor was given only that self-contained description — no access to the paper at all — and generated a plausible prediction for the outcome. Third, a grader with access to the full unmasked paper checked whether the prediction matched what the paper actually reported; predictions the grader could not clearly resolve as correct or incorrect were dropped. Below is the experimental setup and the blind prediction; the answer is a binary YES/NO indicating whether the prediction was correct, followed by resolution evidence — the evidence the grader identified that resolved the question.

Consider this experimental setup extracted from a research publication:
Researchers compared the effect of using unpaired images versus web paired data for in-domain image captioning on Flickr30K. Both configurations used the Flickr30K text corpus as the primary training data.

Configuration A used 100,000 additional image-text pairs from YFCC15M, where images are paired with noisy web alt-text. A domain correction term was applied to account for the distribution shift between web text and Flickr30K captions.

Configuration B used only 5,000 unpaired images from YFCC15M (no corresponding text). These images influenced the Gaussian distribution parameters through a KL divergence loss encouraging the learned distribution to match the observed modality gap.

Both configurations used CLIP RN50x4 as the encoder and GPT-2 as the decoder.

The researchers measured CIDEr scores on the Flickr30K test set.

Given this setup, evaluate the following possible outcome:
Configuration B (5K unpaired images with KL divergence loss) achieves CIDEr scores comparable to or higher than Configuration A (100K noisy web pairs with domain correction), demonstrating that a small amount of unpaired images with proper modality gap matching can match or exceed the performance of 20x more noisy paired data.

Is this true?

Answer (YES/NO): YES